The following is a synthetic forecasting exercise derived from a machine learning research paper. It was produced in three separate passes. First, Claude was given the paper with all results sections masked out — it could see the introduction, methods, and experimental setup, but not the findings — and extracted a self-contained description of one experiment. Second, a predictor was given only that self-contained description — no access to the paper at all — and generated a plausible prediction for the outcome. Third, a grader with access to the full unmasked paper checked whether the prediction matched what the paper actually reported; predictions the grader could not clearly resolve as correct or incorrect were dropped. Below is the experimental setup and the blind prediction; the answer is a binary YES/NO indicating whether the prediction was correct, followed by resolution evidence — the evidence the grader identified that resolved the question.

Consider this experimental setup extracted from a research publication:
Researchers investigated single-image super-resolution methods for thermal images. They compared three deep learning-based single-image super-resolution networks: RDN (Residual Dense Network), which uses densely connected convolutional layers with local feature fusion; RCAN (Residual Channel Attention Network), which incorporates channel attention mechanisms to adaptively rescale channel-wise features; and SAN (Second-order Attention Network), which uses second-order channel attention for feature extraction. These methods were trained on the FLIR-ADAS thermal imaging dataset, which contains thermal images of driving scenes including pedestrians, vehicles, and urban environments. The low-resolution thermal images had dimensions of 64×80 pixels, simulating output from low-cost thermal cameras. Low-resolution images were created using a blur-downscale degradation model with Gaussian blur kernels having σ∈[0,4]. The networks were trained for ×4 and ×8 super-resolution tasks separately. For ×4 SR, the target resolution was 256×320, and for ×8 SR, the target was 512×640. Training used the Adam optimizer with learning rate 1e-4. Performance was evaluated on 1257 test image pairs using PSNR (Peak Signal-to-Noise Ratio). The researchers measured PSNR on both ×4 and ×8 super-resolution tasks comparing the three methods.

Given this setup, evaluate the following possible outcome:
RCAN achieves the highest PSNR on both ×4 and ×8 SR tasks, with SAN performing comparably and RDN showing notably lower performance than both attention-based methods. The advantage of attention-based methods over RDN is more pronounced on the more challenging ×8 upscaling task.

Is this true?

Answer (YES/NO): NO